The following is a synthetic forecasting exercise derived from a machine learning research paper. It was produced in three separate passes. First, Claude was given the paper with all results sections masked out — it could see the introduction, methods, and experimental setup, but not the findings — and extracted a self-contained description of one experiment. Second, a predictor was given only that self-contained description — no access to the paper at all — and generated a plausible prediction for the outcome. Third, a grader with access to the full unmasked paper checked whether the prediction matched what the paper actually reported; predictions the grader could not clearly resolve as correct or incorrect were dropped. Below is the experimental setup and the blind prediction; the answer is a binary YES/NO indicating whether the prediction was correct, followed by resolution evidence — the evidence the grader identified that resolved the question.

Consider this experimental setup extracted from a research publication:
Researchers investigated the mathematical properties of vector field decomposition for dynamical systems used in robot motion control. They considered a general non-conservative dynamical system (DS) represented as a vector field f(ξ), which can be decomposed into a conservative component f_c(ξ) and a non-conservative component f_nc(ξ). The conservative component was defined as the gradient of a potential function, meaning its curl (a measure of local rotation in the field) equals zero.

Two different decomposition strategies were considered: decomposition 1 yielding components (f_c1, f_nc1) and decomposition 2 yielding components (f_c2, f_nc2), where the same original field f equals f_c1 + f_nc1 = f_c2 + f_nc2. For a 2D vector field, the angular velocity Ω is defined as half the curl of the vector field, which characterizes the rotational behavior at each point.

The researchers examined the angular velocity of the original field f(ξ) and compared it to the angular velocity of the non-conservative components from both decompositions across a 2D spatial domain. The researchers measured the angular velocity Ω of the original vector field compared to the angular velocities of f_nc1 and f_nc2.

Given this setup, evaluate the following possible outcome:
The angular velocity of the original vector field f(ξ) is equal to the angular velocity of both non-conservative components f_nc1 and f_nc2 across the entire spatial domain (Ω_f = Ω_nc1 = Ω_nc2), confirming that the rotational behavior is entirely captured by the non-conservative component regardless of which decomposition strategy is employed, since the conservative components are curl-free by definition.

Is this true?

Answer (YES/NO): YES